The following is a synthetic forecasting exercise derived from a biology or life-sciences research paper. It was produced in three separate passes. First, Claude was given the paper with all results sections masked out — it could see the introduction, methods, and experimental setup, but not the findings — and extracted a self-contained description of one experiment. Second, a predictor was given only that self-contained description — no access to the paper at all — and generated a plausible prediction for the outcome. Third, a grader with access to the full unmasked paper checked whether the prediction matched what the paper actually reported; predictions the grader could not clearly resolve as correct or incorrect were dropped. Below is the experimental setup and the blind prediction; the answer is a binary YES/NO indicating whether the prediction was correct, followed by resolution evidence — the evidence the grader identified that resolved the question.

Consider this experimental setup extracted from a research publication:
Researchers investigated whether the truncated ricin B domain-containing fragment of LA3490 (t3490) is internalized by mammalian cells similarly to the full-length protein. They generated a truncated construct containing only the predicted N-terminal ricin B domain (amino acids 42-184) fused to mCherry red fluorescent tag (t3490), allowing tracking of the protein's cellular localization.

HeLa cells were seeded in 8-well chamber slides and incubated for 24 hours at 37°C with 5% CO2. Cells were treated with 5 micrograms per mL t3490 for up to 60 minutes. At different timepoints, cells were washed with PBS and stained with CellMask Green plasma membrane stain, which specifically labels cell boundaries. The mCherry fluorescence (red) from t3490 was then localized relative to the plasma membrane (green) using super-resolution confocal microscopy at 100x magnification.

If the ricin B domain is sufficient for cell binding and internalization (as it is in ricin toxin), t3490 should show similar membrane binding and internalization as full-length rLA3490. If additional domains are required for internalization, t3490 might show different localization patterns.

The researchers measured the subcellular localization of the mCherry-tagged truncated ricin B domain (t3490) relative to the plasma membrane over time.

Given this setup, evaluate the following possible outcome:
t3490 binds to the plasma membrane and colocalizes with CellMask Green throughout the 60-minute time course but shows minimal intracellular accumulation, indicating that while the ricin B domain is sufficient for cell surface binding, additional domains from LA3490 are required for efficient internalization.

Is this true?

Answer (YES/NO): YES